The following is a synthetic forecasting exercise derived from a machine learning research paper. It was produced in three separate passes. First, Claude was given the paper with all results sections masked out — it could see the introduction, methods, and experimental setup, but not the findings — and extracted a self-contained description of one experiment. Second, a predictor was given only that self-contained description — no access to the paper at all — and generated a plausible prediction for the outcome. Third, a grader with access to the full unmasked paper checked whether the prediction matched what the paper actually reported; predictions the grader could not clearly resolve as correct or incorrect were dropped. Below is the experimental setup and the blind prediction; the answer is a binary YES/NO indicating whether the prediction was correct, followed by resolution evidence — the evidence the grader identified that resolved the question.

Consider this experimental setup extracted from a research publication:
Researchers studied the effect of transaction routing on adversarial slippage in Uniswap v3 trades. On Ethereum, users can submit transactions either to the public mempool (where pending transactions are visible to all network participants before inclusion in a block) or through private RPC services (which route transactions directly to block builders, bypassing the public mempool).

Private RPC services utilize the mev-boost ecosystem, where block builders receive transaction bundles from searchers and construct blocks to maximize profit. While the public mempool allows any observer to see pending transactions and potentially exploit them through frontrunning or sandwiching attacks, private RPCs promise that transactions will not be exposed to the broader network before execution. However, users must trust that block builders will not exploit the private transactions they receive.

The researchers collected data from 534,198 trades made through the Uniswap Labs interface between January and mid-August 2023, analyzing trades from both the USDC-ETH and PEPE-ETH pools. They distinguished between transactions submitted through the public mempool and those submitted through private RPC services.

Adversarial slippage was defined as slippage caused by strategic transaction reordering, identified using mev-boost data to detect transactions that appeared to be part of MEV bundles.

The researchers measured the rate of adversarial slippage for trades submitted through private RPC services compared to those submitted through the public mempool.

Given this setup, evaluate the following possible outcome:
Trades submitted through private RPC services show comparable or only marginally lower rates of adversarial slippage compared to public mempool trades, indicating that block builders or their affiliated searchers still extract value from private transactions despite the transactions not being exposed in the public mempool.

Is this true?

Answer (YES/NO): NO